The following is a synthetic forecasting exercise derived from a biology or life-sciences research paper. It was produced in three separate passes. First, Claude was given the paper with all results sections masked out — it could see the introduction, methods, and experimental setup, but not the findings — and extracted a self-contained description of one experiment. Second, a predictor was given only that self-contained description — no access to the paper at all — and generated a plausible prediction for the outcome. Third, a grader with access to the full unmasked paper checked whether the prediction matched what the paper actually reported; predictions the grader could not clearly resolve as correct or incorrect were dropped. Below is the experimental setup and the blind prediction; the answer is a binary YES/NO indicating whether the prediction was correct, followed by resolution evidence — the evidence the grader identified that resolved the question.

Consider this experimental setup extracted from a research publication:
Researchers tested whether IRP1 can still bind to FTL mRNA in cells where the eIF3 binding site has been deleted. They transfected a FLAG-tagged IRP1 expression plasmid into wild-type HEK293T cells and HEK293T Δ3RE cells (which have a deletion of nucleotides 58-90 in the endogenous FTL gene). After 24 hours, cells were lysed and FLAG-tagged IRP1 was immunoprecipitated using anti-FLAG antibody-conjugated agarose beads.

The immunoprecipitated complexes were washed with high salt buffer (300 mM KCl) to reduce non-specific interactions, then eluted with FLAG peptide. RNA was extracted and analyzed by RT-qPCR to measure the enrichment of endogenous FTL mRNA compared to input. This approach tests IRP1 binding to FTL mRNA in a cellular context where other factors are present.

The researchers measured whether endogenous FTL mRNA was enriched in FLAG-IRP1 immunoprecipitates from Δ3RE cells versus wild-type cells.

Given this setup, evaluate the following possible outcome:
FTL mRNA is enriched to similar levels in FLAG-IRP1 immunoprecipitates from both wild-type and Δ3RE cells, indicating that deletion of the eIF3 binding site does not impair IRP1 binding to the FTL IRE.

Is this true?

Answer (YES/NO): YES